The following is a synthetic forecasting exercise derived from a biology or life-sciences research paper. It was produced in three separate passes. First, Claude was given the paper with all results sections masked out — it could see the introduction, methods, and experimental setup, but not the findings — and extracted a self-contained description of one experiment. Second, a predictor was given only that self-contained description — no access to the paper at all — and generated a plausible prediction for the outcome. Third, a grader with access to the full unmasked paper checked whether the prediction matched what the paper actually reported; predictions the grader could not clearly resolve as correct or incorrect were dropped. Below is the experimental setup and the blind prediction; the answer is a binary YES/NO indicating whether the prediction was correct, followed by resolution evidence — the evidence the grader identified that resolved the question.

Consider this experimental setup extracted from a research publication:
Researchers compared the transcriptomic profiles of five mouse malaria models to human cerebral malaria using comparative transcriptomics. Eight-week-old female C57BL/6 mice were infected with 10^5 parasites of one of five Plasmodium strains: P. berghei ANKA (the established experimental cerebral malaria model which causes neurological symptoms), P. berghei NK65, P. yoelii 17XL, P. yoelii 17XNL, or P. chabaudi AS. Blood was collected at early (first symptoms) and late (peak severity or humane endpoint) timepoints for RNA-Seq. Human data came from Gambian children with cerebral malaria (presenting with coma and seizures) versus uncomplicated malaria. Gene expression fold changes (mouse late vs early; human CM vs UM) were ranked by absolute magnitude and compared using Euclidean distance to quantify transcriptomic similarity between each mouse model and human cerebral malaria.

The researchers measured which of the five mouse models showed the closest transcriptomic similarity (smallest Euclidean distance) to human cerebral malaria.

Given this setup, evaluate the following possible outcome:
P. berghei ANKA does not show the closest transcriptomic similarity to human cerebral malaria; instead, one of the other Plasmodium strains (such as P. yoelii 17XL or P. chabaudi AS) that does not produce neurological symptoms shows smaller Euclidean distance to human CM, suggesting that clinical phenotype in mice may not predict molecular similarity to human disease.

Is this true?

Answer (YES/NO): YES